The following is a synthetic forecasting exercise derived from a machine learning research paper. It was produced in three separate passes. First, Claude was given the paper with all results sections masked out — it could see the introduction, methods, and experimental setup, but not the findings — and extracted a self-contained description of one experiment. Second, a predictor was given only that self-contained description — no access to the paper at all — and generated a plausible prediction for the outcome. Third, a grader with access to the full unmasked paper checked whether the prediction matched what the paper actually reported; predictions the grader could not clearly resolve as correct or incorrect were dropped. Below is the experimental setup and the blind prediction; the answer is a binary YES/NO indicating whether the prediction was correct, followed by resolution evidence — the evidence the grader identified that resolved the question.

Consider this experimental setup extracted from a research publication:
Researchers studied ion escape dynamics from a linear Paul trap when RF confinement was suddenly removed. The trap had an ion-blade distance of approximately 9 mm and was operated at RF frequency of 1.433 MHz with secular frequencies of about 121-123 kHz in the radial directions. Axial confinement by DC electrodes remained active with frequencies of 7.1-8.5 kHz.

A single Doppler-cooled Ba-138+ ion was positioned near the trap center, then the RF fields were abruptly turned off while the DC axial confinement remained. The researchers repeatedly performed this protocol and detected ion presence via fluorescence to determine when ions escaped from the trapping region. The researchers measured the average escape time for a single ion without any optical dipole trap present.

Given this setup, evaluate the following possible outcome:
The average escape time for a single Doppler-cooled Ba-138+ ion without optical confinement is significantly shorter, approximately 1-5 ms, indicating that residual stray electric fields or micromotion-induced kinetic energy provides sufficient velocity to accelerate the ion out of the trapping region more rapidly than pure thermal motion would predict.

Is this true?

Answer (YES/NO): NO